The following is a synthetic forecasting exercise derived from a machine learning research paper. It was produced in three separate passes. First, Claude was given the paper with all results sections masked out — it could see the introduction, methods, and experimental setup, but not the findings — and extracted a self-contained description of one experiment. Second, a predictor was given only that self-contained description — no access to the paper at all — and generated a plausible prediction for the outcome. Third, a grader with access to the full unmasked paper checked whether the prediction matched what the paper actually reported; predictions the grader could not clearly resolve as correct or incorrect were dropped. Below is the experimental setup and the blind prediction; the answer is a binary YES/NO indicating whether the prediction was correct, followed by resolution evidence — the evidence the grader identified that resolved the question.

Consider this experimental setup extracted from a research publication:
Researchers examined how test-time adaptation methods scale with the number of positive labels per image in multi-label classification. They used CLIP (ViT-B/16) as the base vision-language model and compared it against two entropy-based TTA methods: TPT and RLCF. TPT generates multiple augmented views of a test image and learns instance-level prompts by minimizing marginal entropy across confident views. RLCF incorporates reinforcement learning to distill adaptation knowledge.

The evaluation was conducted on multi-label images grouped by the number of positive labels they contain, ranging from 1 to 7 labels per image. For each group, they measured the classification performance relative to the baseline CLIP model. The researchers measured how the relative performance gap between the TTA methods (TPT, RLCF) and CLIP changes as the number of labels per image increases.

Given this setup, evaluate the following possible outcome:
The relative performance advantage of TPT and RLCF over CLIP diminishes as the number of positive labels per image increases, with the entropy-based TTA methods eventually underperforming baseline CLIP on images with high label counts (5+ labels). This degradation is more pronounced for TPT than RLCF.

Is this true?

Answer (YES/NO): NO